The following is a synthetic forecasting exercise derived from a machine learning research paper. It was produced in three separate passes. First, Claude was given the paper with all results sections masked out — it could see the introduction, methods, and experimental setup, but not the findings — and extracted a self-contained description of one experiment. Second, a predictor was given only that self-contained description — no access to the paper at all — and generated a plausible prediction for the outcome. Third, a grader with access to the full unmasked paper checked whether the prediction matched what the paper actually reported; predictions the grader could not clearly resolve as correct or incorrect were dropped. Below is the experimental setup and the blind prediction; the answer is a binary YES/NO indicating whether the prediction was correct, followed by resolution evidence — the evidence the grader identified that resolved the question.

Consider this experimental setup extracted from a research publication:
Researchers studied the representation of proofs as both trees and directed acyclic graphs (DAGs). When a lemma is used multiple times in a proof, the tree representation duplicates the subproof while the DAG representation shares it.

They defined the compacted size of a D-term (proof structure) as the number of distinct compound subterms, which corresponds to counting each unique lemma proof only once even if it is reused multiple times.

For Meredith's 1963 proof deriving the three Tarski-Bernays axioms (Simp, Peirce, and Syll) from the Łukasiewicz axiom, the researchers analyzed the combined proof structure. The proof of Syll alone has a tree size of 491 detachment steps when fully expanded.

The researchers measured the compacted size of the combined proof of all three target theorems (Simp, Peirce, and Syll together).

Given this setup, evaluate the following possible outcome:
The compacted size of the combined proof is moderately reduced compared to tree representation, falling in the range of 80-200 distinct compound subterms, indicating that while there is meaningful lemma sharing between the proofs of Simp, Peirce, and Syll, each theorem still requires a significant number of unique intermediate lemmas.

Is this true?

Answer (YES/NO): NO